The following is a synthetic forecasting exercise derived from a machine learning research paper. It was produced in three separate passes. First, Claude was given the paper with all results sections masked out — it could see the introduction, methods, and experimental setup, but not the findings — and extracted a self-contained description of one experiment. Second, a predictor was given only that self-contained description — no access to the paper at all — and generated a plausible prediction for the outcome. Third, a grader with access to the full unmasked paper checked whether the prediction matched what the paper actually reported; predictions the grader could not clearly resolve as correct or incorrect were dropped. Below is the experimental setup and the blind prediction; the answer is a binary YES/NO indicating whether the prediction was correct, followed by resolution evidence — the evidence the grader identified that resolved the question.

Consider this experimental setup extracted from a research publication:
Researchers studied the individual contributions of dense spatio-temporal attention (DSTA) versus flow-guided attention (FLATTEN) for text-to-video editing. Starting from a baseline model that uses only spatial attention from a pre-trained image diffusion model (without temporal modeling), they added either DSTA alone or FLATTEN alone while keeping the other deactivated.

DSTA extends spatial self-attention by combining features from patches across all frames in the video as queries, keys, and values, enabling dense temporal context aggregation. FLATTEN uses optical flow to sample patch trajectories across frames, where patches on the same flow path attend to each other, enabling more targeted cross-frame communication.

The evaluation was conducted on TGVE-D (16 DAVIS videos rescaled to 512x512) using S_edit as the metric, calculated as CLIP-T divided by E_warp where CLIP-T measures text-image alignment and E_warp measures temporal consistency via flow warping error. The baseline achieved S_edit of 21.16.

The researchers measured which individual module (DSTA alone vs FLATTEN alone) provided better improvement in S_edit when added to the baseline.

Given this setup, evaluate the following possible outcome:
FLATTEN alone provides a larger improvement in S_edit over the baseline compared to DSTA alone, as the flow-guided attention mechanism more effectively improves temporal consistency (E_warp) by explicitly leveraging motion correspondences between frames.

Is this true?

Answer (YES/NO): YES